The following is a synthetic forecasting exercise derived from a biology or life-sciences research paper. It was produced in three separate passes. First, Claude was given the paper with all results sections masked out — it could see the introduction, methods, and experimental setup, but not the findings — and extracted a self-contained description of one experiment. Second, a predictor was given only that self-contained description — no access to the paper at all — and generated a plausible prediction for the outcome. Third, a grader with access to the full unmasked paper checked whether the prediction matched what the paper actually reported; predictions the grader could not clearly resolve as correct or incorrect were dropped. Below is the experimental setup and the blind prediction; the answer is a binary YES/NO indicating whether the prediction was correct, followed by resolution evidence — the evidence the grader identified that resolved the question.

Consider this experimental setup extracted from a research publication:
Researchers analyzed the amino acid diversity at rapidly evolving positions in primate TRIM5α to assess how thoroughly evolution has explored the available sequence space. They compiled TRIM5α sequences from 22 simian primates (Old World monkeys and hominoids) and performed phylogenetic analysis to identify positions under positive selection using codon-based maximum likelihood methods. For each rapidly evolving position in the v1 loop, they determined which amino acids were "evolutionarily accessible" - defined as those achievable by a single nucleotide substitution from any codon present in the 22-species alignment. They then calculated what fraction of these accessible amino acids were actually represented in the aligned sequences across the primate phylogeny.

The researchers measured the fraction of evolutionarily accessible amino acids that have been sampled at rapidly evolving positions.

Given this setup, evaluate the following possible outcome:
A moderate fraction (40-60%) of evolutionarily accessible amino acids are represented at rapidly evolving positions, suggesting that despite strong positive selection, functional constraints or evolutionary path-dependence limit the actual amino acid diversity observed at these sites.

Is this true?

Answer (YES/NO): NO